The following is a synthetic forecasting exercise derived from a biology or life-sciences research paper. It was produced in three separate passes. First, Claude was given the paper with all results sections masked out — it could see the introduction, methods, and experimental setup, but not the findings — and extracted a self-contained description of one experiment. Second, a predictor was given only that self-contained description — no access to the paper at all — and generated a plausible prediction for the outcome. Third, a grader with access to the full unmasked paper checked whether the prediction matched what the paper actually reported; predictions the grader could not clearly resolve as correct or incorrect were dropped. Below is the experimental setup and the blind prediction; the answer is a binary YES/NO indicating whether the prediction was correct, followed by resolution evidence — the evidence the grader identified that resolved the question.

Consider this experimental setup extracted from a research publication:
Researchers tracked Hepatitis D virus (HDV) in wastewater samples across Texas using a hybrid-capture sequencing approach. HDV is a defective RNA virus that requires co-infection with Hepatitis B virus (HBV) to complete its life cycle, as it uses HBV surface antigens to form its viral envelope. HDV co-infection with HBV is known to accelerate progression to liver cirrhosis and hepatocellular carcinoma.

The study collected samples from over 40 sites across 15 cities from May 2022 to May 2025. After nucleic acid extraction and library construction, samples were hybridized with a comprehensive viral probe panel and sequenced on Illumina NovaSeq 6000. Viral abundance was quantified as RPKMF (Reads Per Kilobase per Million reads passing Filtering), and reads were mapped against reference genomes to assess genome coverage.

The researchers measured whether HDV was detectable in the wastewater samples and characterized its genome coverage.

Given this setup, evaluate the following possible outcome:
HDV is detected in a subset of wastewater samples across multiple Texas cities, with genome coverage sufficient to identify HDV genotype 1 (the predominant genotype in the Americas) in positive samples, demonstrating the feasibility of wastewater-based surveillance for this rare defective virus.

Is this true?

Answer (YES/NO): NO